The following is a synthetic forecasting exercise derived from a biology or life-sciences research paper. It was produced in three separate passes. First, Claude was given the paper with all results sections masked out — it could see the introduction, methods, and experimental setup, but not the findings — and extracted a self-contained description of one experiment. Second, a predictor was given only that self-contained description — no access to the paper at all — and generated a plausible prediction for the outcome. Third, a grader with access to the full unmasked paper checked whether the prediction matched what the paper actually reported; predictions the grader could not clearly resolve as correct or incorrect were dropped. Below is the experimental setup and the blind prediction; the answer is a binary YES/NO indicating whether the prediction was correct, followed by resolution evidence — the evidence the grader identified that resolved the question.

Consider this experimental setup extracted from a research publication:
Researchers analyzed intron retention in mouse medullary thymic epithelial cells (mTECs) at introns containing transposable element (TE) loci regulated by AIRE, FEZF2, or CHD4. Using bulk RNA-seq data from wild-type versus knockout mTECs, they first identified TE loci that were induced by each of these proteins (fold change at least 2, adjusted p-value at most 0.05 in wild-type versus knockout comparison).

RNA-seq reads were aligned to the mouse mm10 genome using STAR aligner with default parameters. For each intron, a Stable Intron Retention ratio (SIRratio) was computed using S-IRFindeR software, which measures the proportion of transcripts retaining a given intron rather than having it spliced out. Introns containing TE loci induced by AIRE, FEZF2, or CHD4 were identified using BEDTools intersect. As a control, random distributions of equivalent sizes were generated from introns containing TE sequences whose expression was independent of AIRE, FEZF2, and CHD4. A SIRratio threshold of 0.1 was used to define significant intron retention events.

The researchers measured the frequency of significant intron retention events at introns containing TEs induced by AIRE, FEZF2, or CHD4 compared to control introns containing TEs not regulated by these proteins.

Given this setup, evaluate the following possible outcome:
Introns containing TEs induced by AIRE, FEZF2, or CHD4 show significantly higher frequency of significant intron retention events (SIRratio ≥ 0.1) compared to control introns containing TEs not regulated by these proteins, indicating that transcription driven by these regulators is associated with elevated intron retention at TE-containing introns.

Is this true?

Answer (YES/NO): NO